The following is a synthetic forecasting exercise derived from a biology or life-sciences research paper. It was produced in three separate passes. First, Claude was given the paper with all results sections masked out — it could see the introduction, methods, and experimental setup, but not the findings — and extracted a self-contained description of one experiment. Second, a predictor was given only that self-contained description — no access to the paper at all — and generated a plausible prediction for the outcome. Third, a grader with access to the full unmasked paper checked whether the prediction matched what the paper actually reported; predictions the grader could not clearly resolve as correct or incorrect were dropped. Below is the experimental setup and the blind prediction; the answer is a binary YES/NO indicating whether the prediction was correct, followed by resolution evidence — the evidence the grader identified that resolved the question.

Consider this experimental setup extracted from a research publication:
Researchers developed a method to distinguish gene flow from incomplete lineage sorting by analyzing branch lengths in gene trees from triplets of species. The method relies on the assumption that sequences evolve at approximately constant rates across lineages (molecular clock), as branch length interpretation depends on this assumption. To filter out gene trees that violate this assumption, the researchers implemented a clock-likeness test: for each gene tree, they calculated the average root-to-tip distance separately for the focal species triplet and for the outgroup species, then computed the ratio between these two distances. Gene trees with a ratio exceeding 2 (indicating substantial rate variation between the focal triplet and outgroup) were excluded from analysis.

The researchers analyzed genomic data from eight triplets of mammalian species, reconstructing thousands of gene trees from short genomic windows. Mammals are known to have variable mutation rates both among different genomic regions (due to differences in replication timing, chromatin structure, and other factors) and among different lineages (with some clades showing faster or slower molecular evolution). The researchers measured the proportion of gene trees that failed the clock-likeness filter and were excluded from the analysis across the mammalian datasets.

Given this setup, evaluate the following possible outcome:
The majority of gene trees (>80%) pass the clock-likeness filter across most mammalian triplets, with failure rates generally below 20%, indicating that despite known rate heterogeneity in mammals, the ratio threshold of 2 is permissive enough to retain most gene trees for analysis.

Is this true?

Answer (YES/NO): NO